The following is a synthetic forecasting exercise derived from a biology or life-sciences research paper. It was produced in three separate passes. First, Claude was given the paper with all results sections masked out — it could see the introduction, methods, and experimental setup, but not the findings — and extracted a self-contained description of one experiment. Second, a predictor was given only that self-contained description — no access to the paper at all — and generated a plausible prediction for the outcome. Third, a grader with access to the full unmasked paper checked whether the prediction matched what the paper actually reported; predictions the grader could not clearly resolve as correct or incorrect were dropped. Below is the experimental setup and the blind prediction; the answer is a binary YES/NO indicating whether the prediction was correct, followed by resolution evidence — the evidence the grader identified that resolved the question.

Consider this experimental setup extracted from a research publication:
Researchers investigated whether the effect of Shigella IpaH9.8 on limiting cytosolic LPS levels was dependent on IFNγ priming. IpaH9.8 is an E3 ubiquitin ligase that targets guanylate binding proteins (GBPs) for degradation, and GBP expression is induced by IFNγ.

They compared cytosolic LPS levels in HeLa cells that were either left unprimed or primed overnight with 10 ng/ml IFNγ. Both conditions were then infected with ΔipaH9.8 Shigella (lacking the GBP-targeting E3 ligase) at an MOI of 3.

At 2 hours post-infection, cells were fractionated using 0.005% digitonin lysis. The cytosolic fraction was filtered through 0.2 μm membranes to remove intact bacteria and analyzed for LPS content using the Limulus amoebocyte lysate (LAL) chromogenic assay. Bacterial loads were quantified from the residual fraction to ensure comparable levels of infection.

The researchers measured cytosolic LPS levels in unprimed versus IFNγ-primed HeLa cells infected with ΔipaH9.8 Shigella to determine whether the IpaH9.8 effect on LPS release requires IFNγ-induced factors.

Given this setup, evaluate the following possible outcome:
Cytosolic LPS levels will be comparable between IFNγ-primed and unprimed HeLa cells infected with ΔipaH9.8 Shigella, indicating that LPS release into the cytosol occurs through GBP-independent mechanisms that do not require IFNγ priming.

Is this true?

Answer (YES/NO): NO